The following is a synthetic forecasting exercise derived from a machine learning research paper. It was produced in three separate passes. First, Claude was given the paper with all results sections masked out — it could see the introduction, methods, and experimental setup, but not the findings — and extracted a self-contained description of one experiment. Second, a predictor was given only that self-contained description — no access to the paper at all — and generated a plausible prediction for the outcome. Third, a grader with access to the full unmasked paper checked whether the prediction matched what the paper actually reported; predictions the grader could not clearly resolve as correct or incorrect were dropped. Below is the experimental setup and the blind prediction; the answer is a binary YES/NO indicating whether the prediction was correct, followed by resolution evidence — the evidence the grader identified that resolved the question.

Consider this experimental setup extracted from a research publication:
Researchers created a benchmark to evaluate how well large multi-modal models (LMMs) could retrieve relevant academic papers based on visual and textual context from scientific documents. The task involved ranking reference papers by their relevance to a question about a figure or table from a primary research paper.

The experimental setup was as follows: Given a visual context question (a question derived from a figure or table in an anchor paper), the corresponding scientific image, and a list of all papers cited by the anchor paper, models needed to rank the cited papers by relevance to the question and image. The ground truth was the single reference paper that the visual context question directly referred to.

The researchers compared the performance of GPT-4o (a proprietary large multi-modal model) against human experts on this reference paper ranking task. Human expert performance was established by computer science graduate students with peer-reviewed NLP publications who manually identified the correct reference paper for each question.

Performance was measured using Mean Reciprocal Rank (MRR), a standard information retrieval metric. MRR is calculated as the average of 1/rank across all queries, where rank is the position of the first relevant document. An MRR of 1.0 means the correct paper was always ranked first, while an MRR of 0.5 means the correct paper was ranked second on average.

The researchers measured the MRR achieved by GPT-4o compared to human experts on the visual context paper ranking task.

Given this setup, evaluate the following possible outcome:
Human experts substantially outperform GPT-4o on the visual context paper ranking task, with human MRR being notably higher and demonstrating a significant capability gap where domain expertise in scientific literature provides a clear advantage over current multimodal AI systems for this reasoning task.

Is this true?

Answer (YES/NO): YES